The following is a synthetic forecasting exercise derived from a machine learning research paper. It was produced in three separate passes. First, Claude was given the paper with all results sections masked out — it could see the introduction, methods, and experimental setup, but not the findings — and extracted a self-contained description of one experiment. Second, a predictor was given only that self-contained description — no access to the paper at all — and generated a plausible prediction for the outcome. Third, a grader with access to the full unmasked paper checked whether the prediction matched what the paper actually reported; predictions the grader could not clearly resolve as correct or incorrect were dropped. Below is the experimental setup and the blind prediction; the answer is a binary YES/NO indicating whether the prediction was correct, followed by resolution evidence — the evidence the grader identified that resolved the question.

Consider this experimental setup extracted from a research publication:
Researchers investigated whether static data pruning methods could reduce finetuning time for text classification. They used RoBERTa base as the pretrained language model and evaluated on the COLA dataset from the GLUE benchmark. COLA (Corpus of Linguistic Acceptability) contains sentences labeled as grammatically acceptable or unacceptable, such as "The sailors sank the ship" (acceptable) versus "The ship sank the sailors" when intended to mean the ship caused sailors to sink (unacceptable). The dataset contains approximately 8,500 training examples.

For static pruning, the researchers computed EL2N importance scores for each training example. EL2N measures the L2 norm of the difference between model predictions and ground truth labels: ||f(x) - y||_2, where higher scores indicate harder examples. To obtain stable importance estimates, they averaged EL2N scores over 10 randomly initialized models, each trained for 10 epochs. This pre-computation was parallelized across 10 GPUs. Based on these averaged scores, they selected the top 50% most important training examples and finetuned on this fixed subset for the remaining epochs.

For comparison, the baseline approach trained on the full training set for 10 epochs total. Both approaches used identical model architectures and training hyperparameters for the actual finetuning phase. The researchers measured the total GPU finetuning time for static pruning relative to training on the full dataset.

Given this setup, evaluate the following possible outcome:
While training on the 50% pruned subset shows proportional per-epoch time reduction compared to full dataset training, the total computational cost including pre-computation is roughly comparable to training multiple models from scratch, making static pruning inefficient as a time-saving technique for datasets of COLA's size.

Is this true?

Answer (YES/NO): NO